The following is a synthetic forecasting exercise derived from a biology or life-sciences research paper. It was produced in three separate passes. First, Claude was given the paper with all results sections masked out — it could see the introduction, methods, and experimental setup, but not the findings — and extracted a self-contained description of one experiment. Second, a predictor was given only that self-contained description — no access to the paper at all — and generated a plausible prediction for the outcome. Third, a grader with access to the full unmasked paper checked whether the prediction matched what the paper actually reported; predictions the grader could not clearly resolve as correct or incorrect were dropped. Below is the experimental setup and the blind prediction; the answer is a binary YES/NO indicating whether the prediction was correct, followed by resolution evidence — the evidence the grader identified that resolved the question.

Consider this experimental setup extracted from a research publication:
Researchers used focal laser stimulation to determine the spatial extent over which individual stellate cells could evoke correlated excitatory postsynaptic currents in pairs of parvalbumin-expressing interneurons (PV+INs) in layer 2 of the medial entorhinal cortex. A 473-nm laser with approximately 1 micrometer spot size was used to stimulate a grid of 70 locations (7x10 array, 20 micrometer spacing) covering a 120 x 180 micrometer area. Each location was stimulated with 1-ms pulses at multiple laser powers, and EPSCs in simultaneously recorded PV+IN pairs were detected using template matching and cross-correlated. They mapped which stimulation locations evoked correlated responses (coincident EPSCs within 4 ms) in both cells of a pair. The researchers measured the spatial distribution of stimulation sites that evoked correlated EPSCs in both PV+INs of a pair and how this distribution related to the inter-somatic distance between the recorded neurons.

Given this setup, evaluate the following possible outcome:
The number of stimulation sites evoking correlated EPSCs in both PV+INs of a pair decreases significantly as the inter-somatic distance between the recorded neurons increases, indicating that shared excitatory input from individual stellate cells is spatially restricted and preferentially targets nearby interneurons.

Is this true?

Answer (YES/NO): YES